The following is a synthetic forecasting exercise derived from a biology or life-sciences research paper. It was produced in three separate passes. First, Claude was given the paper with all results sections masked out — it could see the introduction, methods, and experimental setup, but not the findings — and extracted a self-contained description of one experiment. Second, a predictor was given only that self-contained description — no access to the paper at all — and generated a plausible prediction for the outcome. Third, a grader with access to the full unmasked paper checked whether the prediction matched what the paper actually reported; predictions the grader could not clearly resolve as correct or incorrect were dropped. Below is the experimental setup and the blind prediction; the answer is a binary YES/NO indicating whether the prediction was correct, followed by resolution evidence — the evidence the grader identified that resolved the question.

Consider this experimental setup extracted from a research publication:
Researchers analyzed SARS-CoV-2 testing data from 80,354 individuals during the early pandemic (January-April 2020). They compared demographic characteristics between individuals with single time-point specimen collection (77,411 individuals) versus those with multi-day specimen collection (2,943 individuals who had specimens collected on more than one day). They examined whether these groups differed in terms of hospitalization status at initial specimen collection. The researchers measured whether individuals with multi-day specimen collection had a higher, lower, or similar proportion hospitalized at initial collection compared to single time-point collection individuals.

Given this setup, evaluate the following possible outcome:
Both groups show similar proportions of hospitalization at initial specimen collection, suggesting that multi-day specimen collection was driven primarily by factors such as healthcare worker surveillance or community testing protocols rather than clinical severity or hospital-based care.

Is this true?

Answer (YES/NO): NO